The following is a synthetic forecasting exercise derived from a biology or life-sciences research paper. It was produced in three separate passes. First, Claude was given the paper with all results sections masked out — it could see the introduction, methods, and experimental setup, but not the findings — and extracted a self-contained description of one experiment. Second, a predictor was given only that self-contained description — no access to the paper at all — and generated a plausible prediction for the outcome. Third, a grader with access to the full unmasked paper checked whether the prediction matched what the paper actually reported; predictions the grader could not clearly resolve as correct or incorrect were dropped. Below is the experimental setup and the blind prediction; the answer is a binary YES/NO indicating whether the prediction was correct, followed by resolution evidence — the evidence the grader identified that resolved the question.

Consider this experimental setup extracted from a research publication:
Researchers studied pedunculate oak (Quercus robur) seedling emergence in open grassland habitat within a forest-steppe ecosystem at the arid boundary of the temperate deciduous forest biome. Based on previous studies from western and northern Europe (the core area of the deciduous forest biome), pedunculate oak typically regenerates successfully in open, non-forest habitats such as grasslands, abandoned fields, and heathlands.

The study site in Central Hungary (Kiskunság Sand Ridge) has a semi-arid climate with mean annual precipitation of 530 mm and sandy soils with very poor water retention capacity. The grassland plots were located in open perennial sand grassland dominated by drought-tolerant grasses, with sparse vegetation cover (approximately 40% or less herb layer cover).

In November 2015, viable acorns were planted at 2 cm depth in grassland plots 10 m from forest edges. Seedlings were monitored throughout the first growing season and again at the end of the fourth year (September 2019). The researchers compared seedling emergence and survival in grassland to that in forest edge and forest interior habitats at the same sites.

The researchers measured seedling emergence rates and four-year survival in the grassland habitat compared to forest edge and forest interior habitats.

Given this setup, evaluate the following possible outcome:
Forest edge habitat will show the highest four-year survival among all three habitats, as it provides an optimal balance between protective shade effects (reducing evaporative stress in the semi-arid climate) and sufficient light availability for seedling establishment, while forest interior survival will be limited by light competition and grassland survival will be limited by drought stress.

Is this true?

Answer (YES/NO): NO